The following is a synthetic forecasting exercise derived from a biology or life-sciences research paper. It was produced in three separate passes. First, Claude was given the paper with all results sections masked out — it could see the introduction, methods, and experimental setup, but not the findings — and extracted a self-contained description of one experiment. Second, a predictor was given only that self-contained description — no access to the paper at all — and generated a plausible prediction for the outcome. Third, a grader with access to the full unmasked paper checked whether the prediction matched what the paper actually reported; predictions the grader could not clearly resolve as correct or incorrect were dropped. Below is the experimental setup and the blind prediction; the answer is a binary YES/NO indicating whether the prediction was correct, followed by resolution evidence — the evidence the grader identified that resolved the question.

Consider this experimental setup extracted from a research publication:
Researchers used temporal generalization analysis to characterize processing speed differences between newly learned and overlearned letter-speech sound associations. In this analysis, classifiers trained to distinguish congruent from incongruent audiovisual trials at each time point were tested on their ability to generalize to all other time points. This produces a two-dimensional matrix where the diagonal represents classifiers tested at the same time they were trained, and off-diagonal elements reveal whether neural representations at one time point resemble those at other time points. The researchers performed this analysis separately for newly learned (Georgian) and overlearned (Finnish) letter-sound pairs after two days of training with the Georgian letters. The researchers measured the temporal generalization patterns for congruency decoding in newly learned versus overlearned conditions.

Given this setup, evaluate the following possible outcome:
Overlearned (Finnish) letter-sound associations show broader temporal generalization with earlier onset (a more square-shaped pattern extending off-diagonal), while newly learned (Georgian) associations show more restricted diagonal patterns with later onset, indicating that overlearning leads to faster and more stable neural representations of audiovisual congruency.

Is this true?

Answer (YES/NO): NO